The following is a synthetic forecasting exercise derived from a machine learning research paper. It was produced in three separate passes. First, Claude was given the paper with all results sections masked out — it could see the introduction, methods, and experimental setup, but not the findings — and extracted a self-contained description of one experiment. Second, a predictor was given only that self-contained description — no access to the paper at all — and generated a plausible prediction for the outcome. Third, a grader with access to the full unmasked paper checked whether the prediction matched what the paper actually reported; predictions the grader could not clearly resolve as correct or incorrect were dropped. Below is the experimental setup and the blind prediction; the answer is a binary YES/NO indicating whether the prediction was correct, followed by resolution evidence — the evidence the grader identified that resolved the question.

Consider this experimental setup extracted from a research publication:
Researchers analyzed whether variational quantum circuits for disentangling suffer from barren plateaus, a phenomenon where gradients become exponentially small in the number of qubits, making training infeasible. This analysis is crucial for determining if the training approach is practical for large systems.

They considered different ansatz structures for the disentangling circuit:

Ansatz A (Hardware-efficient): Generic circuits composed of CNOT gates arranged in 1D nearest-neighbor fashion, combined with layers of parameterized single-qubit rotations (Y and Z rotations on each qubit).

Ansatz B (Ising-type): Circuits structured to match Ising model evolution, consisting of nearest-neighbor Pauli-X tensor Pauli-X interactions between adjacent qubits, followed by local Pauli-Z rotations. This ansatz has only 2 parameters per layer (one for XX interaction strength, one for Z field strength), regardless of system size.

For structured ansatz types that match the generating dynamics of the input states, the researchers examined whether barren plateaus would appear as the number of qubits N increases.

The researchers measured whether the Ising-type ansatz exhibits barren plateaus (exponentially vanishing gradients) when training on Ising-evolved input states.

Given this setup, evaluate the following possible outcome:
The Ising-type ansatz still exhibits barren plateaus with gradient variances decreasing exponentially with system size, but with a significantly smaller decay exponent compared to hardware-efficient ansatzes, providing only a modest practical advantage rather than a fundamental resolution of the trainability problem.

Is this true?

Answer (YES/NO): NO